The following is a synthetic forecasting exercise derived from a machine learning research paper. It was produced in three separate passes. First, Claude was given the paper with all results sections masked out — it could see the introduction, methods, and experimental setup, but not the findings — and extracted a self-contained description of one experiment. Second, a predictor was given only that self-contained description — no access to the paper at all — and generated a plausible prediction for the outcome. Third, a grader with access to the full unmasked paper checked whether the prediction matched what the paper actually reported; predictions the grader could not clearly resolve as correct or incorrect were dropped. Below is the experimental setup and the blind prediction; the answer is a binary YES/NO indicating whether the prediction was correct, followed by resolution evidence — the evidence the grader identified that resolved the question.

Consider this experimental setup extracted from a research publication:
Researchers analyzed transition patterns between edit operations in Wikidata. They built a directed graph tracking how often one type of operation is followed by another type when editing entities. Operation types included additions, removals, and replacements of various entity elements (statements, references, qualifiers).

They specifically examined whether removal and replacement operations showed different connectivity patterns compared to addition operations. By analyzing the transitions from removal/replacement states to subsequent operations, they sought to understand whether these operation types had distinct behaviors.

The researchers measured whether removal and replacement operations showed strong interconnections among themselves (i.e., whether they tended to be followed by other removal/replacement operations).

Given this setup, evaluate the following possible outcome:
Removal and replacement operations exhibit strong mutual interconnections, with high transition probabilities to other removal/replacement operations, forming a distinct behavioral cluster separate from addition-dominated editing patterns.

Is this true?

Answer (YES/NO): YES